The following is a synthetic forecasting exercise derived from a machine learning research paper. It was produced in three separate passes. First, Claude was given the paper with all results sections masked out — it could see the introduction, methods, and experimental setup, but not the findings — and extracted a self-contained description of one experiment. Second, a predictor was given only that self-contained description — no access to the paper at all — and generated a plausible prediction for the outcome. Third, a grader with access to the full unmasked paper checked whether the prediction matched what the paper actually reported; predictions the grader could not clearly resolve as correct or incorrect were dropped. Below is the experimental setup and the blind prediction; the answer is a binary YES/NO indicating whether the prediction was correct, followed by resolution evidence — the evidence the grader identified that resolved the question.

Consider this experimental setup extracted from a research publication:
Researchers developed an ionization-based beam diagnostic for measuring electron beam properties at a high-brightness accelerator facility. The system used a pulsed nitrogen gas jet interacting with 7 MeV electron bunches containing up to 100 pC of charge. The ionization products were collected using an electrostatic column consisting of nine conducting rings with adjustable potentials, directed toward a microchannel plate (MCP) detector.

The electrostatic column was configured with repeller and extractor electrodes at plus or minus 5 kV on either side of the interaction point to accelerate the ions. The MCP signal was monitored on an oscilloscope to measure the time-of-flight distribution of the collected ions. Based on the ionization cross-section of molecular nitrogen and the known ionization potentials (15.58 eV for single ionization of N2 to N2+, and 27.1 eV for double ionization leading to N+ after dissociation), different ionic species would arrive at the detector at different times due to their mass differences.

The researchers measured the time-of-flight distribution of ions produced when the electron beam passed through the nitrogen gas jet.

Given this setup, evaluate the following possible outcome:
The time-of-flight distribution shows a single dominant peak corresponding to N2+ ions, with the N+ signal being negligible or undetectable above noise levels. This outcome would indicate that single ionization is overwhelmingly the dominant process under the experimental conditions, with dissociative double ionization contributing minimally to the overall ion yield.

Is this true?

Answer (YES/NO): NO